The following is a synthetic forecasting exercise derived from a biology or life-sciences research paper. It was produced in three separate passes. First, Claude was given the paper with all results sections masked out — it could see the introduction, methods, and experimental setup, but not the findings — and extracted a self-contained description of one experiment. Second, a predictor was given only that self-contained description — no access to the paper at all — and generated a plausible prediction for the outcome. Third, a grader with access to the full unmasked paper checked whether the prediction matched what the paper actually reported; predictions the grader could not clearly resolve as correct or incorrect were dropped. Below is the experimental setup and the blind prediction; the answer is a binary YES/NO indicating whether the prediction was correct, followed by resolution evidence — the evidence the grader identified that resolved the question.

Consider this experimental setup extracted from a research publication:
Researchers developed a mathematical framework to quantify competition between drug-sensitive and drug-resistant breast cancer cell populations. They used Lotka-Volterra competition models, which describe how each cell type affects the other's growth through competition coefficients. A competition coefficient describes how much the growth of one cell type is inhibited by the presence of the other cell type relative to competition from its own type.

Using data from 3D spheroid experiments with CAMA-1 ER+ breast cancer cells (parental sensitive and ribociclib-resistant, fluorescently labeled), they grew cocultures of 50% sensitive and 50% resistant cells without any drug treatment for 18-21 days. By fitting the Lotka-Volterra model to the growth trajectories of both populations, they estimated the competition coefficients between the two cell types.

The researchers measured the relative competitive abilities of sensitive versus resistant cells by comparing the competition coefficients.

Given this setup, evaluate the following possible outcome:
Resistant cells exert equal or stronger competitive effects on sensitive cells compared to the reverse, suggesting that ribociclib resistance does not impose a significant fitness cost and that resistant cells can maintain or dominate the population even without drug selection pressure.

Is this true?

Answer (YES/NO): NO